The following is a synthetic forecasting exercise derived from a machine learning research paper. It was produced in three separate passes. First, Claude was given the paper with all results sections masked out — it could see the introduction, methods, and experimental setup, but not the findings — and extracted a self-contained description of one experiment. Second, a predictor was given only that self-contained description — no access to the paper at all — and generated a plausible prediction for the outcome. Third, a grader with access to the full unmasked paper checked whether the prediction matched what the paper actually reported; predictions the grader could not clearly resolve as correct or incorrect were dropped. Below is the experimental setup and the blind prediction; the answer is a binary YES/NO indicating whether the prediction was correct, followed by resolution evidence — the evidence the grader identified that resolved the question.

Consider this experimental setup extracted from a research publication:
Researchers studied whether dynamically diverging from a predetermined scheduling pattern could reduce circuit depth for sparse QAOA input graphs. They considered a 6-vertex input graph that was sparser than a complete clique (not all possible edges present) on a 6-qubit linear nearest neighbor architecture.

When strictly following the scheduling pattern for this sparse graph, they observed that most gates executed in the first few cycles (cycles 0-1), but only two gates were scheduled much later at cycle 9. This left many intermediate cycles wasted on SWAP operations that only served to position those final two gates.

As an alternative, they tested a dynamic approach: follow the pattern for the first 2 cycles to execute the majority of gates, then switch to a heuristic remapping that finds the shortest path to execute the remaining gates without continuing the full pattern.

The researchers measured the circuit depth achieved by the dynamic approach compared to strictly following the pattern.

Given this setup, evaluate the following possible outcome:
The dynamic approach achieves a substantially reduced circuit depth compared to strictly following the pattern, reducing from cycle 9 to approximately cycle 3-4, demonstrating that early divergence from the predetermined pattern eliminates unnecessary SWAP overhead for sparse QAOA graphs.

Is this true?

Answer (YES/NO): YES